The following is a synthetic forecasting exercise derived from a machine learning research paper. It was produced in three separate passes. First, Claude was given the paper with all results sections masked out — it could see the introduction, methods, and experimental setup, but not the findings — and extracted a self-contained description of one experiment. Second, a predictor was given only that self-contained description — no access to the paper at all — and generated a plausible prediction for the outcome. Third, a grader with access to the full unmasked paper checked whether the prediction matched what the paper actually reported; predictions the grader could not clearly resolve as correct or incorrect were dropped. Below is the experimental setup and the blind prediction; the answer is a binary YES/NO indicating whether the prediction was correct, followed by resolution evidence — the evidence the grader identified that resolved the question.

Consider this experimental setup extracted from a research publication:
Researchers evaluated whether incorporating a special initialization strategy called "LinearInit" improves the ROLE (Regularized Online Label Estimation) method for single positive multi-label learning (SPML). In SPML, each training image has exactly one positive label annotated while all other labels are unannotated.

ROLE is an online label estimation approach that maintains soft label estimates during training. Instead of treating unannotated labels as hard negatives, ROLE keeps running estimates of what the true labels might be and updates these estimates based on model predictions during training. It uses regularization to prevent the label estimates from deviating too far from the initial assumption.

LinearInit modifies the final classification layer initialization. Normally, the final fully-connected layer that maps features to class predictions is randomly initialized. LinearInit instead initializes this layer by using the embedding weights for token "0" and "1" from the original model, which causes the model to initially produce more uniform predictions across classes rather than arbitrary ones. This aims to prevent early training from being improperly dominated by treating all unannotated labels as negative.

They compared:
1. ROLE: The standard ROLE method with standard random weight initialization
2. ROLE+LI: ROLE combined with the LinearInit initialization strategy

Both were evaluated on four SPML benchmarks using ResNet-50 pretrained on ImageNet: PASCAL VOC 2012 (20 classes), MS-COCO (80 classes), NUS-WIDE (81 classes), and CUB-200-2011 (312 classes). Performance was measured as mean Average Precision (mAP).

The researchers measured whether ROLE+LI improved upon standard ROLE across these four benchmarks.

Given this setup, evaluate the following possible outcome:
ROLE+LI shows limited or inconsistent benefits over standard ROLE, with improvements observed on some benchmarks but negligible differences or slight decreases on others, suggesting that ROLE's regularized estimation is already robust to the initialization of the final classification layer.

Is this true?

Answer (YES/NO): NO